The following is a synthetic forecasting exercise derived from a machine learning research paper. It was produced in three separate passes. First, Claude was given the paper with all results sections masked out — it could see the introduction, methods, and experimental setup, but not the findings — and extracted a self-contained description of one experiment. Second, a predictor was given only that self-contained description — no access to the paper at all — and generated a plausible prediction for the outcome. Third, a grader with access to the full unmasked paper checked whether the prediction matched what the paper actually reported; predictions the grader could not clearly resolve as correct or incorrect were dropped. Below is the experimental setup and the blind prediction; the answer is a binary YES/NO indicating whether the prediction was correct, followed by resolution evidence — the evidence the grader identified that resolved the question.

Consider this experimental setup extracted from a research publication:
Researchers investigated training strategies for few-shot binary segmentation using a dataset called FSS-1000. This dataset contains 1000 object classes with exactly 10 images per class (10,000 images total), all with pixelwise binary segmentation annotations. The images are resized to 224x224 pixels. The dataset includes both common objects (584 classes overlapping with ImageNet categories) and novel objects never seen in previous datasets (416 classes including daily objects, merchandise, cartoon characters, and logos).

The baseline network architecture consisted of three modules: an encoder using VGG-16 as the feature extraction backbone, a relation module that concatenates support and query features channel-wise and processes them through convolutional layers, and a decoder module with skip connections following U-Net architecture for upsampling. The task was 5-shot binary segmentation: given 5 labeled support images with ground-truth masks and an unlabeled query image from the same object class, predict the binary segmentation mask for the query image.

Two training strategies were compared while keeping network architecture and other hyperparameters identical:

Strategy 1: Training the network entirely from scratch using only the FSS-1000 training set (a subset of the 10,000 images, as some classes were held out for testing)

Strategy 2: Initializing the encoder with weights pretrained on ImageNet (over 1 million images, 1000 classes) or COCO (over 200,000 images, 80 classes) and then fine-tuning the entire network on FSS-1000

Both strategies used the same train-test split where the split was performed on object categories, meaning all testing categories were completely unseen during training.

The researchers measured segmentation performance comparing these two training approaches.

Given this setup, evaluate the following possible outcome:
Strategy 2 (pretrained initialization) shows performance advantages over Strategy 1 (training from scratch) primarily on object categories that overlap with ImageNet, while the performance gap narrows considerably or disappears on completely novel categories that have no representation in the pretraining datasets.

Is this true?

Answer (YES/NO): NO